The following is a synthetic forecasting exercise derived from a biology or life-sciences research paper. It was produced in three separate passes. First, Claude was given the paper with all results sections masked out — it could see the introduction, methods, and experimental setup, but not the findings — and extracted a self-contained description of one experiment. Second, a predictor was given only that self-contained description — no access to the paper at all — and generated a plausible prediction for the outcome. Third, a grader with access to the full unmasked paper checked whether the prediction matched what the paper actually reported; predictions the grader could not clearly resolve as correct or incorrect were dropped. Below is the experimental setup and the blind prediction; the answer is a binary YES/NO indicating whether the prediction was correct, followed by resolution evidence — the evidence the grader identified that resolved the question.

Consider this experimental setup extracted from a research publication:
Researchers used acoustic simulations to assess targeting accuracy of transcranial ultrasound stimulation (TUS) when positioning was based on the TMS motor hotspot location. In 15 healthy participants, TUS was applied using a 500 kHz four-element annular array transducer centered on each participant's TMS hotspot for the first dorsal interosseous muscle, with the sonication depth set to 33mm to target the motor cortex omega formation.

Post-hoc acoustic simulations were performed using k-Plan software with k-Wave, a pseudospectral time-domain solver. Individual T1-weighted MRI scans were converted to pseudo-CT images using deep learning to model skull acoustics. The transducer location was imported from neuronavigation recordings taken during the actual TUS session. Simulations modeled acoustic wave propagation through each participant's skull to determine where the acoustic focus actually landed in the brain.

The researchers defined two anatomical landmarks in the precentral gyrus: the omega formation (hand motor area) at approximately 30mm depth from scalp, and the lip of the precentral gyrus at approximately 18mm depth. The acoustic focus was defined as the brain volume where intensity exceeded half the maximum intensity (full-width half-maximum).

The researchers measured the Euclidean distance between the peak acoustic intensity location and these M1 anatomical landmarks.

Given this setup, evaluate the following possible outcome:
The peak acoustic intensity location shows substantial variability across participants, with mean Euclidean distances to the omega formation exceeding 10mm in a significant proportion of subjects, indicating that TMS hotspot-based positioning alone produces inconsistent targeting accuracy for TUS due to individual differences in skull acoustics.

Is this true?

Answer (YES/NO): YES